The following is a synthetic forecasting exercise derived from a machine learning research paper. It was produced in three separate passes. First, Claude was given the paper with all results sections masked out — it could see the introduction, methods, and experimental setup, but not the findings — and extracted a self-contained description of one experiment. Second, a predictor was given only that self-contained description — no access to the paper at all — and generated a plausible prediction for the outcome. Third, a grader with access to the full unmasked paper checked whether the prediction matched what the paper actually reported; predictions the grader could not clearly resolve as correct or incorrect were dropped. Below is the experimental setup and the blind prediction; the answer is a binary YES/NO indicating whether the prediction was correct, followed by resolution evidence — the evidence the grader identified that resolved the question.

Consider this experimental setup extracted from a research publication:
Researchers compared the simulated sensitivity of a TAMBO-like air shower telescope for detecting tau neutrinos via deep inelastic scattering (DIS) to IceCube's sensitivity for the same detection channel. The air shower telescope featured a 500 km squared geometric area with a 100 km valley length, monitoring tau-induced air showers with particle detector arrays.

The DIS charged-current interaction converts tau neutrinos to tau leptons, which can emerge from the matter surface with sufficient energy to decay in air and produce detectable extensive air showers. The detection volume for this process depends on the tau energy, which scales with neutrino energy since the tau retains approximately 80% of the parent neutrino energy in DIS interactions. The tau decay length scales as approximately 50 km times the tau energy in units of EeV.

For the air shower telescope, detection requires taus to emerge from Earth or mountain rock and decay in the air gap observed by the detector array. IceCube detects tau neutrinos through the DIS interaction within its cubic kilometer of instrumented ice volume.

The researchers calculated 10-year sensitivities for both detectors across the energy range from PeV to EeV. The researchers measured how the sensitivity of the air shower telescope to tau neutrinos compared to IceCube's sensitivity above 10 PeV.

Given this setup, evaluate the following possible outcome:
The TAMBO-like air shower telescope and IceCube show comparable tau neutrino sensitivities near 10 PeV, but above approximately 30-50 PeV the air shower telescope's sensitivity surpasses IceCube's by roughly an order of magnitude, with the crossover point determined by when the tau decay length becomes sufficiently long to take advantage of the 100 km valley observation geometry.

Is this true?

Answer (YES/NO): NO